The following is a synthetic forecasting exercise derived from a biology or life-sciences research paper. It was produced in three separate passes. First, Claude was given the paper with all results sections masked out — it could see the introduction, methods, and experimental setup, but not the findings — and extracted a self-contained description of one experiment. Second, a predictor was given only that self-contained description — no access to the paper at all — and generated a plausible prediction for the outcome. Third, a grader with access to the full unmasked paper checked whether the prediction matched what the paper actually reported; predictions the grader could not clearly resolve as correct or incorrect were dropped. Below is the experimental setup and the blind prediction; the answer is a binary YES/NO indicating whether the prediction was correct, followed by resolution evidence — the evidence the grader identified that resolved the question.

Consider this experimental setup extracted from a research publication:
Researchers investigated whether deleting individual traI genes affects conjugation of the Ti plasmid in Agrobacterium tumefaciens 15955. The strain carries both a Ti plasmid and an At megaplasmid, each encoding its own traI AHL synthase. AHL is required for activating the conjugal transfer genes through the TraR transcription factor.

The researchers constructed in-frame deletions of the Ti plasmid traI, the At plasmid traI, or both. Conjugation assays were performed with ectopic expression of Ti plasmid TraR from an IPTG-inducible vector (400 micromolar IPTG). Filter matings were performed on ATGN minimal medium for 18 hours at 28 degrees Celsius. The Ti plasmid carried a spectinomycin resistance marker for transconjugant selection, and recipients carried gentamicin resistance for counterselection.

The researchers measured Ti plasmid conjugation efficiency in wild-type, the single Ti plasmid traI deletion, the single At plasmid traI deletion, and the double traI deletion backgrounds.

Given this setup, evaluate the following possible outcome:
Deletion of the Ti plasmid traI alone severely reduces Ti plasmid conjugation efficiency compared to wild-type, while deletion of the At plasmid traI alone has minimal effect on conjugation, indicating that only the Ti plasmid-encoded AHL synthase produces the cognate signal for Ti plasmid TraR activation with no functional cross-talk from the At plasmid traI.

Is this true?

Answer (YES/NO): NO